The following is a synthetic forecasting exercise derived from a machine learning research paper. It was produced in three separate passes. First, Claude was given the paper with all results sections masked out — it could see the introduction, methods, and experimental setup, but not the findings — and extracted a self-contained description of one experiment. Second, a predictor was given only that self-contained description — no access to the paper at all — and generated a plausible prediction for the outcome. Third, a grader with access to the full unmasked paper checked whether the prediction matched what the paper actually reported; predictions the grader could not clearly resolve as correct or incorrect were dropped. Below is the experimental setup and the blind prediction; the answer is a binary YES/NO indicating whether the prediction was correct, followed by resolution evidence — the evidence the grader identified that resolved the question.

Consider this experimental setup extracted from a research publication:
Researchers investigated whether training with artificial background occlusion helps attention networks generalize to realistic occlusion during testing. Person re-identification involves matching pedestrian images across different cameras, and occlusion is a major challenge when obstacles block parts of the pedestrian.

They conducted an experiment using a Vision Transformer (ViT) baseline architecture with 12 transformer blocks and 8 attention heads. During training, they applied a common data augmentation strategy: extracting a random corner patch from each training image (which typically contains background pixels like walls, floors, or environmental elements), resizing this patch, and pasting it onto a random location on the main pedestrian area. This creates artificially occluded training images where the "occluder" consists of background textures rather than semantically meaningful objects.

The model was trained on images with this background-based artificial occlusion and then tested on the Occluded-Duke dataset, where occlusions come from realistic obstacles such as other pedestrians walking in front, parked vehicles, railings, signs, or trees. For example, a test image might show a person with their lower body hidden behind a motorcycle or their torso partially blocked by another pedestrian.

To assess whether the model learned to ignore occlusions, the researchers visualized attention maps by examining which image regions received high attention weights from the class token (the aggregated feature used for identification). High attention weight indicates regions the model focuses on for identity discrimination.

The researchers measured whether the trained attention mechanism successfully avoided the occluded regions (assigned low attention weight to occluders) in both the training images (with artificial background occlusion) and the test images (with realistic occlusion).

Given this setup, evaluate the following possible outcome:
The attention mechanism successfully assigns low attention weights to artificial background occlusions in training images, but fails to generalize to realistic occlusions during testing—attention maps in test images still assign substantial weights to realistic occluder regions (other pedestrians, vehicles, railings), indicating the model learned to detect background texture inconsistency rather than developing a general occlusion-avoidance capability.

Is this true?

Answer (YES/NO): YES